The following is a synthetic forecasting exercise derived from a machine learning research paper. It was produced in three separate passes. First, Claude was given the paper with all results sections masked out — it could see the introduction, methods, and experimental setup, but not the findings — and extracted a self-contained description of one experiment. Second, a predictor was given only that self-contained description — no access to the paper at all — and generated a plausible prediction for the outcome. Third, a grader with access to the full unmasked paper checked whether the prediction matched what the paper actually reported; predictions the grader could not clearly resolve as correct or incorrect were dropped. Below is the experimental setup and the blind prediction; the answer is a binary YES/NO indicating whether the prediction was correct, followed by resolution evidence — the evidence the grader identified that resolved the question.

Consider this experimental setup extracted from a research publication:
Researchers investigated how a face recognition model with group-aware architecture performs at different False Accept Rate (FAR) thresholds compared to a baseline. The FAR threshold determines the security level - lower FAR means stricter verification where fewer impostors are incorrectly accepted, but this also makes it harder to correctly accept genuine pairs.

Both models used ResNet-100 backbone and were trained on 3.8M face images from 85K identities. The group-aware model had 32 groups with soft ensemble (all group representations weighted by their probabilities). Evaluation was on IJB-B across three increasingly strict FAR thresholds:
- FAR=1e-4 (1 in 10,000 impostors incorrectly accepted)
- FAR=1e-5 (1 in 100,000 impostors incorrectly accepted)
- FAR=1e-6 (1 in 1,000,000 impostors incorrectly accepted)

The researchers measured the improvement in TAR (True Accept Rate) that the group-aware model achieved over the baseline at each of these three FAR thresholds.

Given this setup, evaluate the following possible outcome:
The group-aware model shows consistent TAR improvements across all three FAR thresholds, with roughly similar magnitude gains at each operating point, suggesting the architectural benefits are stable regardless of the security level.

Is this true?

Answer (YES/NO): NO